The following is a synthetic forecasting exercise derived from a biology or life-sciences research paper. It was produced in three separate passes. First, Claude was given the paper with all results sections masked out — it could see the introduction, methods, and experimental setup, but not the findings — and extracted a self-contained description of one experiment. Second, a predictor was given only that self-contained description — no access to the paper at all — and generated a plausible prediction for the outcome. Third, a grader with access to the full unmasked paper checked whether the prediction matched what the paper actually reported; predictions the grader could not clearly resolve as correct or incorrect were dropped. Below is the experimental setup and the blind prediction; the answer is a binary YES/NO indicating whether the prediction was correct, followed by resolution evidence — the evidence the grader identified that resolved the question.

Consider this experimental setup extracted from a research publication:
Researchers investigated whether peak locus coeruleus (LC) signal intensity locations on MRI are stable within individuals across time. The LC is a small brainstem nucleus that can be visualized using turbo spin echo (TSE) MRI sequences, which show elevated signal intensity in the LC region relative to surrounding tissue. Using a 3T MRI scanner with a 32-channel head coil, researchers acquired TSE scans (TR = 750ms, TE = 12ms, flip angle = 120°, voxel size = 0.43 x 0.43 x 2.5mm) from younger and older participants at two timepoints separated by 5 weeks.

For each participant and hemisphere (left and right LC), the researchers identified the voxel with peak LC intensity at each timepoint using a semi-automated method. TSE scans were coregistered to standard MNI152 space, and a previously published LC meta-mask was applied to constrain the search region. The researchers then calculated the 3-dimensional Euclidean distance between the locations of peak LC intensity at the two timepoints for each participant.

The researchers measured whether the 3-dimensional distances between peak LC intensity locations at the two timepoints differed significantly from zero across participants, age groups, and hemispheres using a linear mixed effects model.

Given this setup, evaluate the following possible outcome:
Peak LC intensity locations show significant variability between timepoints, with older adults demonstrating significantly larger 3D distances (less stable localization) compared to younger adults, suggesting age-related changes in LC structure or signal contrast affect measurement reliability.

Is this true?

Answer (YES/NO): NO